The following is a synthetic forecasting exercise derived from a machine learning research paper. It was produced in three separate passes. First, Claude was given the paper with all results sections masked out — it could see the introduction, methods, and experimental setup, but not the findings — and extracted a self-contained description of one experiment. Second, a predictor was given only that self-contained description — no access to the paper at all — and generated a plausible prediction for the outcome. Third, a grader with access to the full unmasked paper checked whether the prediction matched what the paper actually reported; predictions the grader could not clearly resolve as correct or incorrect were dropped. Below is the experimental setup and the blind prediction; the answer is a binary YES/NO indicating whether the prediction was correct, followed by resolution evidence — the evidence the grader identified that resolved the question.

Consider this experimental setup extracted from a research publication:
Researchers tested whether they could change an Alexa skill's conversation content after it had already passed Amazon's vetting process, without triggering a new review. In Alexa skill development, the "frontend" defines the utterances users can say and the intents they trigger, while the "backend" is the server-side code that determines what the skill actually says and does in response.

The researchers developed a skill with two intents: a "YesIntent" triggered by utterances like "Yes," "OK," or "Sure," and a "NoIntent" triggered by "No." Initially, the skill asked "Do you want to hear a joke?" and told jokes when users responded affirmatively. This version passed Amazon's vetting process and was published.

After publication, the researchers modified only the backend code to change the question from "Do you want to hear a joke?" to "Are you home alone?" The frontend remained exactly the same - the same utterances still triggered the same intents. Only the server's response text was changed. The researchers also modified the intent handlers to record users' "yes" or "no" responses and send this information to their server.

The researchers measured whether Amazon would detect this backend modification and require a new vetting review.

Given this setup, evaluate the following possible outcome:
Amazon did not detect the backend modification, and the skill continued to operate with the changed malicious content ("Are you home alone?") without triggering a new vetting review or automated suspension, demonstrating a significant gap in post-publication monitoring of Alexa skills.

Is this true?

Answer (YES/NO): YES